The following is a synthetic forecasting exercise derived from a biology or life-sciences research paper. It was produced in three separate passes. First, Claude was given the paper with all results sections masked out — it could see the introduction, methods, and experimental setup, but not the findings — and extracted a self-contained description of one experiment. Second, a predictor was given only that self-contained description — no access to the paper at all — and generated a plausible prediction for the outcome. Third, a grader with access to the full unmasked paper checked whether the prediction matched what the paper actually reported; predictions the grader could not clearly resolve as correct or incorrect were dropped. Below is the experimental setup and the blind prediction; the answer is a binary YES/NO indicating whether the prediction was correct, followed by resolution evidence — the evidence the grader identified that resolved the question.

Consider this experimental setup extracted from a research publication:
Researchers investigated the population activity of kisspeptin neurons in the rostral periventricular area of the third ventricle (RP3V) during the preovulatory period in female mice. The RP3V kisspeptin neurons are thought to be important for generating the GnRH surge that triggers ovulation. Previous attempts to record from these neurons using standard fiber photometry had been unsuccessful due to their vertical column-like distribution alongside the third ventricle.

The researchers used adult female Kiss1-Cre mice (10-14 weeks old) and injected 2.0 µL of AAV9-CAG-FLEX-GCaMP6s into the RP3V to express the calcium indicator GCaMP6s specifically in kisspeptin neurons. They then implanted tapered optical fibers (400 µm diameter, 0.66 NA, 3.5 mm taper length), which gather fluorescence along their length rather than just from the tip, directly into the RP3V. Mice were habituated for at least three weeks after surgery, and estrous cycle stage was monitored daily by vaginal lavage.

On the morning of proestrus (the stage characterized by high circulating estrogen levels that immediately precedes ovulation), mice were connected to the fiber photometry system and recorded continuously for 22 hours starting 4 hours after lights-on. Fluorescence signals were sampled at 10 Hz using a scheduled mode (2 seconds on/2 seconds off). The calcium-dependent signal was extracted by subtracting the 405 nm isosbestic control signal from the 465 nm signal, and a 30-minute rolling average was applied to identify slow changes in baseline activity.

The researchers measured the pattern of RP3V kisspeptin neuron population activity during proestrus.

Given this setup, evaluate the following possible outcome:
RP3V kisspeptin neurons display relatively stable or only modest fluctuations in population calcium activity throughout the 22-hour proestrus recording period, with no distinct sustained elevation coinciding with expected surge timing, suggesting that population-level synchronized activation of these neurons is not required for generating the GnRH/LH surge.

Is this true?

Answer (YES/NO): NO